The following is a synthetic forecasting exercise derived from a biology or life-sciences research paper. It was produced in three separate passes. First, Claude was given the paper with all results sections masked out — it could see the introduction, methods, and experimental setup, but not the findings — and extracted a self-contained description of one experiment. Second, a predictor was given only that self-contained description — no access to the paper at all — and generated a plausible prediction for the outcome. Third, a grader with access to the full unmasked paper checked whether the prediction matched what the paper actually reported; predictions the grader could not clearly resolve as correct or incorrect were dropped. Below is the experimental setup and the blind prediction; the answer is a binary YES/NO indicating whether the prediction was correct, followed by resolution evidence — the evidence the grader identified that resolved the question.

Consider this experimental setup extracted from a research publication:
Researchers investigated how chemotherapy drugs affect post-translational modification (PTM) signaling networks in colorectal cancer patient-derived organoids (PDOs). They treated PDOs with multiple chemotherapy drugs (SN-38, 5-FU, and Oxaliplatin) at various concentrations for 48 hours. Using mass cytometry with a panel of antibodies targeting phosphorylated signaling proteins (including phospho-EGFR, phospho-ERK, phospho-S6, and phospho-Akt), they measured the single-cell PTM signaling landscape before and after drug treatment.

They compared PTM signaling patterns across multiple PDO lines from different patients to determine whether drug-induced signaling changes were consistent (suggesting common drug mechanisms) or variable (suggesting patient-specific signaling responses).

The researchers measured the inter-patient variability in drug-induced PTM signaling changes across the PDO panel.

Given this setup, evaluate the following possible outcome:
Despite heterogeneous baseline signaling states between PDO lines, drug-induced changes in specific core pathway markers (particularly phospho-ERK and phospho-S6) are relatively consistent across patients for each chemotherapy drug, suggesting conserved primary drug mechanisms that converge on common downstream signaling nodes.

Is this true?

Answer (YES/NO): NO